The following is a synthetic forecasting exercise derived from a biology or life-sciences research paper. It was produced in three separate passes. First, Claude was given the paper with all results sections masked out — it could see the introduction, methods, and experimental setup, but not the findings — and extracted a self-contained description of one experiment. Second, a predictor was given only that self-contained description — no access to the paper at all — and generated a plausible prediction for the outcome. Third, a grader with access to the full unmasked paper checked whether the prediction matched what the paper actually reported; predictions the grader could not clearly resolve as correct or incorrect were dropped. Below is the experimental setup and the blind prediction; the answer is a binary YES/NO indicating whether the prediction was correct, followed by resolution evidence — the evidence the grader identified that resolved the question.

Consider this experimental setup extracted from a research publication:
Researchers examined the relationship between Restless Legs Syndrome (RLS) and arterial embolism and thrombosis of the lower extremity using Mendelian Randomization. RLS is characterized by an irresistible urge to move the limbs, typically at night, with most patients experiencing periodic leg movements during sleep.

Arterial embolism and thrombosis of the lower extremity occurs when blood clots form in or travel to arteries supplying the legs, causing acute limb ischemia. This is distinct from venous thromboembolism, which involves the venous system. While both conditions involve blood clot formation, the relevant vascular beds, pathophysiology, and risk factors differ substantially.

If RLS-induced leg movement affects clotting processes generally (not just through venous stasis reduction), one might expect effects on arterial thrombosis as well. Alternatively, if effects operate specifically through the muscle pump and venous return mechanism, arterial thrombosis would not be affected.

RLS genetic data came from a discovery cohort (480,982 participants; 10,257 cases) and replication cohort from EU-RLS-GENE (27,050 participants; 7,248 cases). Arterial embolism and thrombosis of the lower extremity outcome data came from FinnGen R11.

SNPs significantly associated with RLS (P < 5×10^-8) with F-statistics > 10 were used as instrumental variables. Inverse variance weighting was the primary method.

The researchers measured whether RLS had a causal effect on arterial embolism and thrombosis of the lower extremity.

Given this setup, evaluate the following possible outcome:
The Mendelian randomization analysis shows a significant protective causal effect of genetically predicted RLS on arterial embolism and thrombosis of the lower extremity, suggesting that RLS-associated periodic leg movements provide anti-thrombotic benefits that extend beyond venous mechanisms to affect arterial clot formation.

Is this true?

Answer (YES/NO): NO